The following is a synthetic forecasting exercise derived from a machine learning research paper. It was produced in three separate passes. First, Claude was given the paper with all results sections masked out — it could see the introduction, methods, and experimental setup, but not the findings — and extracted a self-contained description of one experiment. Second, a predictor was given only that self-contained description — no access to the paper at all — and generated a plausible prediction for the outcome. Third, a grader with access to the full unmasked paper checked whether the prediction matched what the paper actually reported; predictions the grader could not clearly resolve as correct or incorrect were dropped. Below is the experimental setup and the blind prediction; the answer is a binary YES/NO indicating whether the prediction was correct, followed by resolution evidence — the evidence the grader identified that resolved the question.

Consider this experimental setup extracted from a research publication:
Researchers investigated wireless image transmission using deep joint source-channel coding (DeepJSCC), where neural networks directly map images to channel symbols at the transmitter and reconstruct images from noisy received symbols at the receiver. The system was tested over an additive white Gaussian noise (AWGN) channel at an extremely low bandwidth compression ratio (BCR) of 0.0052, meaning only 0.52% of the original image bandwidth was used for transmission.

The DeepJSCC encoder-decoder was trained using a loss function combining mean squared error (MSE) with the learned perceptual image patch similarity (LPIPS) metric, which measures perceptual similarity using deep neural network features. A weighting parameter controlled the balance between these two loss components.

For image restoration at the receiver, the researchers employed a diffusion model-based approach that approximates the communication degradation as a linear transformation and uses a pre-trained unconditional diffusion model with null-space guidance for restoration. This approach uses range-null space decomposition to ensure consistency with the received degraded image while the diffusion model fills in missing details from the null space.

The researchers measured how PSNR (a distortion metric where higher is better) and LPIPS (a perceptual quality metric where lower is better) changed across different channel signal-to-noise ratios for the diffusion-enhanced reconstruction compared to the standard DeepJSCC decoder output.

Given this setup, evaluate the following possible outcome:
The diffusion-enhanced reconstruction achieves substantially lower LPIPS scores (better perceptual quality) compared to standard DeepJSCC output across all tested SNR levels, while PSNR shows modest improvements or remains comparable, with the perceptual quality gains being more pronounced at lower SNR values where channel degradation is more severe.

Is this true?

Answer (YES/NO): NO